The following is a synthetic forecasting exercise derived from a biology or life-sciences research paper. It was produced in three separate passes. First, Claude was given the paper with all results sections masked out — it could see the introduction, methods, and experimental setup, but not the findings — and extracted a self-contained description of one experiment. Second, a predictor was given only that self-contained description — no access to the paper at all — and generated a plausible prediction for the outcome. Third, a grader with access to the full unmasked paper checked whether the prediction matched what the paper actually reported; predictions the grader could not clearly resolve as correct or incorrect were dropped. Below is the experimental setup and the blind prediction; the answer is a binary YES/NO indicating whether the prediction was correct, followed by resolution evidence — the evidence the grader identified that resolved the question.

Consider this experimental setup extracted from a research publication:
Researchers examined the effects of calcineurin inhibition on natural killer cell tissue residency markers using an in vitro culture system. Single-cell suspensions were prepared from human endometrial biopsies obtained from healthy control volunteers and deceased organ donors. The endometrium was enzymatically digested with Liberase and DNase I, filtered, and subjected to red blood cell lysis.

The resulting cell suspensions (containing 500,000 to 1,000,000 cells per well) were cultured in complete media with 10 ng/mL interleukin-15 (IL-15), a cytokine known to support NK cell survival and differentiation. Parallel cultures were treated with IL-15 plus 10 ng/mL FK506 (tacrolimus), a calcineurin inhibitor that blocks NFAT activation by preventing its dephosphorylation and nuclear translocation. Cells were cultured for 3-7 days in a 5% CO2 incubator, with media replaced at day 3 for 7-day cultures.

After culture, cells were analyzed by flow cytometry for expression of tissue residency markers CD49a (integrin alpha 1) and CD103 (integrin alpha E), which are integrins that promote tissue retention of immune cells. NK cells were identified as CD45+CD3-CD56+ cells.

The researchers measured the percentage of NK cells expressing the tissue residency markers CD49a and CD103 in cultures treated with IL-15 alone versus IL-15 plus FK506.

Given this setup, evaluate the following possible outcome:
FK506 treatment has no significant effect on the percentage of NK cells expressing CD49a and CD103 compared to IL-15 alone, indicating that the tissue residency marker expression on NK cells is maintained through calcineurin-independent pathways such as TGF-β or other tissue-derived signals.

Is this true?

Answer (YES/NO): NO